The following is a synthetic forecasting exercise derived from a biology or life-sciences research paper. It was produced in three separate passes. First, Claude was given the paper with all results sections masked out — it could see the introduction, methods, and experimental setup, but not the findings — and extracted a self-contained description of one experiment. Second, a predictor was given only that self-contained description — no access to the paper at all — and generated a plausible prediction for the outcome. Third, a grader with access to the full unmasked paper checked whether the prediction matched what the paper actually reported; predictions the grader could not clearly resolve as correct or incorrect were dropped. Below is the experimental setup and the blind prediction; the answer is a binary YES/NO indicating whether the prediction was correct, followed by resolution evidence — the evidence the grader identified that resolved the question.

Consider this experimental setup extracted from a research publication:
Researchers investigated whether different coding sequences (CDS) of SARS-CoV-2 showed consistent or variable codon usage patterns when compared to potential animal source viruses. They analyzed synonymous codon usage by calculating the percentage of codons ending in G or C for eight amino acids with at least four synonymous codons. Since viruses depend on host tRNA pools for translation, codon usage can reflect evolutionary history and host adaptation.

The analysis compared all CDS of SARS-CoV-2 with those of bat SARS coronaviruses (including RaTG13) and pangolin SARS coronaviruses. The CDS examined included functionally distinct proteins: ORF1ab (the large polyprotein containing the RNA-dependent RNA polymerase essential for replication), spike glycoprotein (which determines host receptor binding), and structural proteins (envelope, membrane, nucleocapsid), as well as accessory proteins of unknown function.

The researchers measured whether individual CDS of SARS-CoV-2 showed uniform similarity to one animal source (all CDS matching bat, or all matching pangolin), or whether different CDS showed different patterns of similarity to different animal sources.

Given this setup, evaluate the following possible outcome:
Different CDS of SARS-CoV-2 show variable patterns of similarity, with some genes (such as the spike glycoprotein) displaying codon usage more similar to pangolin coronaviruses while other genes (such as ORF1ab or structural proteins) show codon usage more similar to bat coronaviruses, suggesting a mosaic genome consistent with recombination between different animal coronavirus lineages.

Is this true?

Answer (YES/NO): NO